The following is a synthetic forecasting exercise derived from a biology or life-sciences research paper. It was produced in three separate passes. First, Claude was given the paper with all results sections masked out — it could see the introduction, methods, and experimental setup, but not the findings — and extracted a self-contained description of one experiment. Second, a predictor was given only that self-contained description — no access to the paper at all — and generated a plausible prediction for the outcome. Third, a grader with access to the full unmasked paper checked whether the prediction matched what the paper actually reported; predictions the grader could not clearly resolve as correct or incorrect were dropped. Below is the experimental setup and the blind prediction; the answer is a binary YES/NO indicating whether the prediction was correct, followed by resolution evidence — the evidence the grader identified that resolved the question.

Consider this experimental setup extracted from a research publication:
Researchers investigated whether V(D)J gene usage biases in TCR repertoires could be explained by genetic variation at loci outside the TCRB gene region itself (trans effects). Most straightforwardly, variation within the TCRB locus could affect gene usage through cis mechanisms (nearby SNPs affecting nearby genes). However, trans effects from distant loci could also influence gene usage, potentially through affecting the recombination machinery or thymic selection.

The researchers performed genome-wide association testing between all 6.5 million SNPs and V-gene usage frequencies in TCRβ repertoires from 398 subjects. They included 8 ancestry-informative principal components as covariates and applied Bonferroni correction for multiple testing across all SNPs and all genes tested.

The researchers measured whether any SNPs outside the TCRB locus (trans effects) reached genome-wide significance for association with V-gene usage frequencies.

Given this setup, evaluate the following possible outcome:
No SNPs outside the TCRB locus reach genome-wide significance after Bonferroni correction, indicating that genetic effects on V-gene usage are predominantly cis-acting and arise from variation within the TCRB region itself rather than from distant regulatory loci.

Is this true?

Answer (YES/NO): NO